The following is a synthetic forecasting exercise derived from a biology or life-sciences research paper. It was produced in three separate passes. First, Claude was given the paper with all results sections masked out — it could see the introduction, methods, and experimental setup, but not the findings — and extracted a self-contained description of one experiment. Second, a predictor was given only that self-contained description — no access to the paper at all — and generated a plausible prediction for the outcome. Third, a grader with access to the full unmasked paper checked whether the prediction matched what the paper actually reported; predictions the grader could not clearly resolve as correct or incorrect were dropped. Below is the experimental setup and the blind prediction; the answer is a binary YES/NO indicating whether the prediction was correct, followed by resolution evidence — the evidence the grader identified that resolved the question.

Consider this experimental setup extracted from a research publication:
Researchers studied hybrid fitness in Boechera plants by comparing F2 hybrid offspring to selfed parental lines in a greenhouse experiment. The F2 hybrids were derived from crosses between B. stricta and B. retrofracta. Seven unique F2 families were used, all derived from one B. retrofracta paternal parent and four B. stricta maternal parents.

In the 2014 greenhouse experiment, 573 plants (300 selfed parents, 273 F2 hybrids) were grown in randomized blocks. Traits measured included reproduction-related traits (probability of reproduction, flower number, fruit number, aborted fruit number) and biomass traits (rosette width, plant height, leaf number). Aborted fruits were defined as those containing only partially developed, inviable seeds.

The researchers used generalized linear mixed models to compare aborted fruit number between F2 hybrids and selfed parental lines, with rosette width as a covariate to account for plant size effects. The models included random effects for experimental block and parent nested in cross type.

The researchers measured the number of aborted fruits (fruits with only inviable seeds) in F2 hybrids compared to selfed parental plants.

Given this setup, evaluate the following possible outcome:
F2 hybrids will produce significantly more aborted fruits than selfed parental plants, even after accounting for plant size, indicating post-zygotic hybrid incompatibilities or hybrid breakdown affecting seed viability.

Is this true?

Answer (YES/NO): NO